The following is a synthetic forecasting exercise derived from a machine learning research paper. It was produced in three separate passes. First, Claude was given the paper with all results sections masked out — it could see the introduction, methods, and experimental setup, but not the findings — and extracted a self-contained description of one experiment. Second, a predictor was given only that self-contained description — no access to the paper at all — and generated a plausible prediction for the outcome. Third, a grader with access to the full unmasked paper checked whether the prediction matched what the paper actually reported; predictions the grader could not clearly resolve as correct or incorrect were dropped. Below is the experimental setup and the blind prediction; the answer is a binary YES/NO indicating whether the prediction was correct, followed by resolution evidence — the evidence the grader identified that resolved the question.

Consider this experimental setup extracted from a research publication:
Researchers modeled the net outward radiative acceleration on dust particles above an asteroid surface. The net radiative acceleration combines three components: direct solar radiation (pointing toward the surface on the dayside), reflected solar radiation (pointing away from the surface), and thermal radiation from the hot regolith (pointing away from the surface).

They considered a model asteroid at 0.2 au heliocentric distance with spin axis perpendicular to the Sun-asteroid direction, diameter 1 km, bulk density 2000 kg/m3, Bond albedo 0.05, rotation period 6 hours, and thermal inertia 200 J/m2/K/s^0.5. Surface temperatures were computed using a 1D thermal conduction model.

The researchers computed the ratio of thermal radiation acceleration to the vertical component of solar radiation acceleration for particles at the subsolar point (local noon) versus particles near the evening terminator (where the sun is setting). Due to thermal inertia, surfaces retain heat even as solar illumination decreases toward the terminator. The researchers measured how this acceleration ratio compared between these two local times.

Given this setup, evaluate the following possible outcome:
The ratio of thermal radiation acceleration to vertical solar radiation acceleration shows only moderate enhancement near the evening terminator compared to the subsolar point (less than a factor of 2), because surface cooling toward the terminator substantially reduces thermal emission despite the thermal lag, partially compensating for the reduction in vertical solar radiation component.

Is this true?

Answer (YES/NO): NO